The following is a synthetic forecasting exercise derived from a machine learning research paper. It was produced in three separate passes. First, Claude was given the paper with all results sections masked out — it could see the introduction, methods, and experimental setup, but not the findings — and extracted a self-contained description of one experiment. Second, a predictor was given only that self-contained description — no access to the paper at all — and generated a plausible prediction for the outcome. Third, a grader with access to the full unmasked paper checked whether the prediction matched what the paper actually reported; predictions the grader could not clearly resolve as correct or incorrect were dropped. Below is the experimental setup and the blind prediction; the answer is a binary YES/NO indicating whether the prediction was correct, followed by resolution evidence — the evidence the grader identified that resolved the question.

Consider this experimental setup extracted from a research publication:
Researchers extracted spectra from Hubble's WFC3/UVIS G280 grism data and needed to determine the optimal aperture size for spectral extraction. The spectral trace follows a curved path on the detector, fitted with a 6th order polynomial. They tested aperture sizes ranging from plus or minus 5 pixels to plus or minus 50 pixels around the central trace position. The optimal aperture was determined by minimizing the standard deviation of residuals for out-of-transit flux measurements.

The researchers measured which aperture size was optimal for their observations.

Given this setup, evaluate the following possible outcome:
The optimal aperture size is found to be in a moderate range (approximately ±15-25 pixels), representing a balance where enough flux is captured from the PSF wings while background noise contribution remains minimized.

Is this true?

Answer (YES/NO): NO